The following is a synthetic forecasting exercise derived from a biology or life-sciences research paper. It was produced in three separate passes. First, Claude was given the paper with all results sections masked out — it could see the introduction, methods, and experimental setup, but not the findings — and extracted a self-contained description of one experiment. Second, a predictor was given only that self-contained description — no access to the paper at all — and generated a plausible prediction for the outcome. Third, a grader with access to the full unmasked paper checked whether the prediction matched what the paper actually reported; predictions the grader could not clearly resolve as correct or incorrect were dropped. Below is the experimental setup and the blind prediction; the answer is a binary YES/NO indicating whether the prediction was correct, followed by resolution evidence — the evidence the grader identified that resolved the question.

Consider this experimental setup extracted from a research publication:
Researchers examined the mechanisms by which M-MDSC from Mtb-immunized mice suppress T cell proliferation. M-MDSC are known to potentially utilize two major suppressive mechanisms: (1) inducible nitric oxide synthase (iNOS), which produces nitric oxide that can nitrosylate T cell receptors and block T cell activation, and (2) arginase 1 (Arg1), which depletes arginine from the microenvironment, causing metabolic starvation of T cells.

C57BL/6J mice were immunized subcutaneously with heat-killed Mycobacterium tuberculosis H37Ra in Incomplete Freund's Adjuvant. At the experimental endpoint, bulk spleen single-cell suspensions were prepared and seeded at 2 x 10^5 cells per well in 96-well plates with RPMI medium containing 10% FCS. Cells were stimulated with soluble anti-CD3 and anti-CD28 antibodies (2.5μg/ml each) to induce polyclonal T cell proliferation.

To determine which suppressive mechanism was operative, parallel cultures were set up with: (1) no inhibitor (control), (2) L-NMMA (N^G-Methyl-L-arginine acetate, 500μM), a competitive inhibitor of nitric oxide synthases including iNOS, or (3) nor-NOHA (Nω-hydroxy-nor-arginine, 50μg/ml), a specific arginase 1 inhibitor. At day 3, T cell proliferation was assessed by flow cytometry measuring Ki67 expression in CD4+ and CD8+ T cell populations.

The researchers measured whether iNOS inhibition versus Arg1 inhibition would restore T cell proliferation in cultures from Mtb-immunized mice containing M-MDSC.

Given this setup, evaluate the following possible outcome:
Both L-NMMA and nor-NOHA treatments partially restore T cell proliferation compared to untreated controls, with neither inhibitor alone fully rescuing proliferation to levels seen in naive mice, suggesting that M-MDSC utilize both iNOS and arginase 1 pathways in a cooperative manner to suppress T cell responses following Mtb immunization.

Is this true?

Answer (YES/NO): NO